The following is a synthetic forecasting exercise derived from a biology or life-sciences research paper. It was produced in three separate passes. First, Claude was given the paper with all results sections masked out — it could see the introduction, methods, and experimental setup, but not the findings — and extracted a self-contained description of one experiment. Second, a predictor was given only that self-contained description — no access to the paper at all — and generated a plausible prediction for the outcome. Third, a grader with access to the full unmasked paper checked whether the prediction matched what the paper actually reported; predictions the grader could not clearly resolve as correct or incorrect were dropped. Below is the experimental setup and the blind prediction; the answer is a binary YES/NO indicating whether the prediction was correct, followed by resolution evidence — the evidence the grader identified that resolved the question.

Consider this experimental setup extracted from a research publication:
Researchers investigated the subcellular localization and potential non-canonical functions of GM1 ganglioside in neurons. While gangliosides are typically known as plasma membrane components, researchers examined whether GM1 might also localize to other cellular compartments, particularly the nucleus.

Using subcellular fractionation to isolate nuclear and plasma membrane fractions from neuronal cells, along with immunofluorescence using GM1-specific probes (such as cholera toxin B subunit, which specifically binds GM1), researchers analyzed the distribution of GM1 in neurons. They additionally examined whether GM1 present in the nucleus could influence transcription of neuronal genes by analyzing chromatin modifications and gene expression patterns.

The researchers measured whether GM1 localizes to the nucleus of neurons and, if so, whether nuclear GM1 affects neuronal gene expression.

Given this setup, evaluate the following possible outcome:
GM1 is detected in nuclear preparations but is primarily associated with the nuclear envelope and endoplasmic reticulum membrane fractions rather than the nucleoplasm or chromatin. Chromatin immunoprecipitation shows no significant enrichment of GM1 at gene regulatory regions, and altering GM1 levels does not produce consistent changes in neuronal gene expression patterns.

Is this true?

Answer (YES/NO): NO